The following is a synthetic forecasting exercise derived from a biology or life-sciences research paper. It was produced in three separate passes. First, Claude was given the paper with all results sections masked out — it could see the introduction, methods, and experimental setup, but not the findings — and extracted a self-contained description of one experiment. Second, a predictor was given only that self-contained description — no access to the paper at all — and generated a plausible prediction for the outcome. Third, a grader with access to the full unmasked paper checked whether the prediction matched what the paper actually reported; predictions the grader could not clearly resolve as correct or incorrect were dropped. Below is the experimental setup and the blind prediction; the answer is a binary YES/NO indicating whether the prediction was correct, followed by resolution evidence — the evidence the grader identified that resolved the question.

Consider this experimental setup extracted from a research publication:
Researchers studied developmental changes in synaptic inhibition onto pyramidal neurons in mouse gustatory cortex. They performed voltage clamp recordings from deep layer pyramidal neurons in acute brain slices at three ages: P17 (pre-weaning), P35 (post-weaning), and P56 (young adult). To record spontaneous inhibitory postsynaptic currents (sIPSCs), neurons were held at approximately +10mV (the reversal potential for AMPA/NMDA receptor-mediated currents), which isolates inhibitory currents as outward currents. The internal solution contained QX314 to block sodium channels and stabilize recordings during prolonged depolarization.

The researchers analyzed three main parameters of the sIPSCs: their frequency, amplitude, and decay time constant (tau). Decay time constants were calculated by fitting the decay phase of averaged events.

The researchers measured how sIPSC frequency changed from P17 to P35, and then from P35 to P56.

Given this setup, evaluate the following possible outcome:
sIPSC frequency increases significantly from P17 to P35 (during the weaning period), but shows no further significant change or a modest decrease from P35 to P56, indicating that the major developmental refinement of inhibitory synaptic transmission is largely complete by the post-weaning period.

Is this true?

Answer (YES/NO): NO